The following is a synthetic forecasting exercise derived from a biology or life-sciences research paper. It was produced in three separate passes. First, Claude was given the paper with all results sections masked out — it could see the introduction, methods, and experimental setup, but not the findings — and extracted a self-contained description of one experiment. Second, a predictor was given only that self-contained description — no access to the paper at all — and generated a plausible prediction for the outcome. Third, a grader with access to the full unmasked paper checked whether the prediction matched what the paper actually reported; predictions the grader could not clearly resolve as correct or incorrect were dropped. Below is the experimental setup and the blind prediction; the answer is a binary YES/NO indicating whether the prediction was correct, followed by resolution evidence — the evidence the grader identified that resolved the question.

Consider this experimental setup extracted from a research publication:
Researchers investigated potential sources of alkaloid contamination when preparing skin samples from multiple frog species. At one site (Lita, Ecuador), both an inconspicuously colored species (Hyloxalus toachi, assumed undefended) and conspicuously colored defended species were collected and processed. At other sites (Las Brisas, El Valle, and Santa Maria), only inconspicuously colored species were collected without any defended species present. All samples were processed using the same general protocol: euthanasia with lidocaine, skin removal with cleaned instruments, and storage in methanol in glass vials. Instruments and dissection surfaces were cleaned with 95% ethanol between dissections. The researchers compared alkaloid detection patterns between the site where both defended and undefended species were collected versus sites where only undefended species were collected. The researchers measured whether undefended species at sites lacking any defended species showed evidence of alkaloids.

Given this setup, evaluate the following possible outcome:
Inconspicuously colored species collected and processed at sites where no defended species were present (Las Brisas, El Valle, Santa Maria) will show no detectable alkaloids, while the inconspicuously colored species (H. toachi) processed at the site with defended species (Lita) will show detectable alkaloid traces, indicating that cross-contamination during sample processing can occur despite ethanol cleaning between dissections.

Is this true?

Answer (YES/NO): NO